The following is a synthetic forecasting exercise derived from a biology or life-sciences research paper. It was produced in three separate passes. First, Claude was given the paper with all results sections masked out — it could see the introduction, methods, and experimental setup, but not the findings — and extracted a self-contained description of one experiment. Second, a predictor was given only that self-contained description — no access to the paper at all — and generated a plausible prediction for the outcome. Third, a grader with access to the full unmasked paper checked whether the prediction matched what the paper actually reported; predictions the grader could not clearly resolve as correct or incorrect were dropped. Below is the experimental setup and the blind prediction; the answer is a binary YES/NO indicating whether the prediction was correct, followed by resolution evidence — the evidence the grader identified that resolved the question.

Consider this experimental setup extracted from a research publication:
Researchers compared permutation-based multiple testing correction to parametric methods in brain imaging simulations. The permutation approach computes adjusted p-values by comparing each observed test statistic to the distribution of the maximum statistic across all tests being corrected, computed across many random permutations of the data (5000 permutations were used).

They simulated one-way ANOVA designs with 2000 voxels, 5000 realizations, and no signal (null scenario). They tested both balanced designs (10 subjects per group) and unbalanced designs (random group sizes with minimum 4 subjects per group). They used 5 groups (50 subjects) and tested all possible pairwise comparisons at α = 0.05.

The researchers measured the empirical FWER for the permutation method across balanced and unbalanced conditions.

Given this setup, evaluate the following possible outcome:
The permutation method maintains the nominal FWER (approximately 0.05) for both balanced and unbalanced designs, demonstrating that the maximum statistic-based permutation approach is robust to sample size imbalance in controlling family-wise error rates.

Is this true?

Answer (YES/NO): YES